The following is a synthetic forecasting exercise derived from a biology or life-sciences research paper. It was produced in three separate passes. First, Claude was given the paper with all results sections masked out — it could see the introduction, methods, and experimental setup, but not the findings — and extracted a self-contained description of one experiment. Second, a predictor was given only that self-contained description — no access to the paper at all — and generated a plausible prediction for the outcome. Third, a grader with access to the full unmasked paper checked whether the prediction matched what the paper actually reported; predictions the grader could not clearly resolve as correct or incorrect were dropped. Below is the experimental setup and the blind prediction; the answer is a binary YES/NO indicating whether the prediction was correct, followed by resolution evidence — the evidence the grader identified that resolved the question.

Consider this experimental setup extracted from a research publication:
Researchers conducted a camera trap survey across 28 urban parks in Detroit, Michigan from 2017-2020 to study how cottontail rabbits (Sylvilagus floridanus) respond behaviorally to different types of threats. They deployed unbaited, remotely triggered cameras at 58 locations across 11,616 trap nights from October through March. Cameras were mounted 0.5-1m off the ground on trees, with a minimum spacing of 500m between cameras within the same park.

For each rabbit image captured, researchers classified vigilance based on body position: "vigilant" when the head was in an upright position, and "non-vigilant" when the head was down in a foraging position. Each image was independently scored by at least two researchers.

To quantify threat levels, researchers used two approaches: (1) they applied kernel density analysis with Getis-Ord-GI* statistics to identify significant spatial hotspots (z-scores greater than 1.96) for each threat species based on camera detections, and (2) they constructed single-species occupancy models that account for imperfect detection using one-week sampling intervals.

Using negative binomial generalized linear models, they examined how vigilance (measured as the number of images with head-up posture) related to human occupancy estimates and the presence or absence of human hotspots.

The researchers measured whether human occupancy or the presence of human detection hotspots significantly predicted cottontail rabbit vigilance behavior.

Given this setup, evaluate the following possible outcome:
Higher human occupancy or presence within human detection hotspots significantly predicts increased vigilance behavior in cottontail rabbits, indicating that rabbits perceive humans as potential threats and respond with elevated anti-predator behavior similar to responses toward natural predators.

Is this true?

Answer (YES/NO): NO